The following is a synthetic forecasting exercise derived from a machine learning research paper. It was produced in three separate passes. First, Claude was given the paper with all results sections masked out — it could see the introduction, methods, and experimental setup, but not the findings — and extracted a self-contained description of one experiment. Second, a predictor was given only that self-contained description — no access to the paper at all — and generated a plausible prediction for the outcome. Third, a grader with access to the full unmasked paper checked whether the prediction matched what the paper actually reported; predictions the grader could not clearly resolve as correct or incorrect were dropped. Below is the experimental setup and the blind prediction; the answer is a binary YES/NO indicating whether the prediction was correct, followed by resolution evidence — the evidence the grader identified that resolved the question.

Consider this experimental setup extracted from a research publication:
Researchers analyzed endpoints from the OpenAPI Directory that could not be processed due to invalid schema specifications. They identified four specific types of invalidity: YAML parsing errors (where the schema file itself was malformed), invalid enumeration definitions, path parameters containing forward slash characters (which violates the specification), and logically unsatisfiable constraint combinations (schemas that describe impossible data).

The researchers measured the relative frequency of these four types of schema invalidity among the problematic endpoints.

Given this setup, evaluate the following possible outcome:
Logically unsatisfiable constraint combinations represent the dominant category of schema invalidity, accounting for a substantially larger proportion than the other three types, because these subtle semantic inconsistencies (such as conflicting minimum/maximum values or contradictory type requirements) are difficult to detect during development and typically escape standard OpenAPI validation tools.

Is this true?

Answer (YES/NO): NO